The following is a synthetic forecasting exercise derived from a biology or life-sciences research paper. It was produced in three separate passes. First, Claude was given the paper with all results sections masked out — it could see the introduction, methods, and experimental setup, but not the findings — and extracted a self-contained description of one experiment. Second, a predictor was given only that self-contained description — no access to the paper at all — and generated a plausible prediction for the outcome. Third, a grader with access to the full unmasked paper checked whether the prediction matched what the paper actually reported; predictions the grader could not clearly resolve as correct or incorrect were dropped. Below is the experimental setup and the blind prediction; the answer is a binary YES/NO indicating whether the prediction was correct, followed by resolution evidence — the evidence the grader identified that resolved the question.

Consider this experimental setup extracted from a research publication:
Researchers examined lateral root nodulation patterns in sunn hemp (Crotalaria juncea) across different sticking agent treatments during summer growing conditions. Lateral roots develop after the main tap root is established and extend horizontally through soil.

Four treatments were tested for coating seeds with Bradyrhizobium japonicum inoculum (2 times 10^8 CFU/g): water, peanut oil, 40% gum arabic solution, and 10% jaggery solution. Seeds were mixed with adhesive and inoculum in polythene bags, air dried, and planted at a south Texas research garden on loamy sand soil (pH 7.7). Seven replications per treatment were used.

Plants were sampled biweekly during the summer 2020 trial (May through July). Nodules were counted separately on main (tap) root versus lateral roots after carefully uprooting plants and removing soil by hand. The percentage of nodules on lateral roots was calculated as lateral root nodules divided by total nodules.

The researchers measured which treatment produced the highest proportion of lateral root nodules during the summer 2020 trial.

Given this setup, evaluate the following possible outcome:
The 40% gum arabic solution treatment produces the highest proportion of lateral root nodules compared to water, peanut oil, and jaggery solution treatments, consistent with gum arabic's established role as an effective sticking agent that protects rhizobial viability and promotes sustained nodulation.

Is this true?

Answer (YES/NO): NO